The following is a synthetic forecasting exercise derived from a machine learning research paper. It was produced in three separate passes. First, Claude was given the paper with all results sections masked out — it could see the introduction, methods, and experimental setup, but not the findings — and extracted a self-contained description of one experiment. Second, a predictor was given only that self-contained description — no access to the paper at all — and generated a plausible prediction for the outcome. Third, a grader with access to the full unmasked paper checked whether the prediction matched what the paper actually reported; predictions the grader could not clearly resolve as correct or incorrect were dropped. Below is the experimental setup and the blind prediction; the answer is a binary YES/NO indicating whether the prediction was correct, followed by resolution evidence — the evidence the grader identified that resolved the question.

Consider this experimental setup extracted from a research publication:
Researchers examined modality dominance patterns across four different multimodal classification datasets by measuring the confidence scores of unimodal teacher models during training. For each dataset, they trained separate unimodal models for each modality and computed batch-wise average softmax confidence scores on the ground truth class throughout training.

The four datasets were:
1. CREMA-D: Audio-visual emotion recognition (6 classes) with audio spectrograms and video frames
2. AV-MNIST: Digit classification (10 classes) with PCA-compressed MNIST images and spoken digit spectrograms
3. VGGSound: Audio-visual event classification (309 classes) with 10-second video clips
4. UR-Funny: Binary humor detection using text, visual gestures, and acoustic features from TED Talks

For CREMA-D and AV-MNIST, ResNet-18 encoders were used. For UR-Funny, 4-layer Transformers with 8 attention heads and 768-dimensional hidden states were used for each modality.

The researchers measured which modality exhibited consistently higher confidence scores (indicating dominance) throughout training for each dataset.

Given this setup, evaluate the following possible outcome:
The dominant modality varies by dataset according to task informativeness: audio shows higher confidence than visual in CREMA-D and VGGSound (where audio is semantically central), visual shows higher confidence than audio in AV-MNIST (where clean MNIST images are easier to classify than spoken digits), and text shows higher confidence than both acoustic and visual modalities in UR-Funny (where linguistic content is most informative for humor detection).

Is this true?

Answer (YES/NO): YES